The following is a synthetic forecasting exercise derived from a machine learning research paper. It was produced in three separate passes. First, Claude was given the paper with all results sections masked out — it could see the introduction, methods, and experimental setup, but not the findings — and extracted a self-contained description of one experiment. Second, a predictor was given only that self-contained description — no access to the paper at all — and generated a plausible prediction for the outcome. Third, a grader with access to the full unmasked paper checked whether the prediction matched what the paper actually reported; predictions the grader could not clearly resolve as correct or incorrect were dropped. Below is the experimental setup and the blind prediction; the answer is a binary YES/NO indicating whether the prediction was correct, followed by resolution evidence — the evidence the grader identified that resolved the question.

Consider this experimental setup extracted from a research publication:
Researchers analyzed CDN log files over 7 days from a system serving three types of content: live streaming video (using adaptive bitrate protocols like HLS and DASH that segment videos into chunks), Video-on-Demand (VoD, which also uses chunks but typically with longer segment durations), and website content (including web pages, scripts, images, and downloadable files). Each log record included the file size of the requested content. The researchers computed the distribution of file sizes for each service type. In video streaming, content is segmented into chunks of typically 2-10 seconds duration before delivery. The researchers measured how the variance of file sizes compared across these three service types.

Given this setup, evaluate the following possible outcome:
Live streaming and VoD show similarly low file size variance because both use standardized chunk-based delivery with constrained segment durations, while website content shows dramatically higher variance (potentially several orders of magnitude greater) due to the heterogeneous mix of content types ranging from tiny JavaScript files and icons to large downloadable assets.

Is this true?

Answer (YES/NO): NO